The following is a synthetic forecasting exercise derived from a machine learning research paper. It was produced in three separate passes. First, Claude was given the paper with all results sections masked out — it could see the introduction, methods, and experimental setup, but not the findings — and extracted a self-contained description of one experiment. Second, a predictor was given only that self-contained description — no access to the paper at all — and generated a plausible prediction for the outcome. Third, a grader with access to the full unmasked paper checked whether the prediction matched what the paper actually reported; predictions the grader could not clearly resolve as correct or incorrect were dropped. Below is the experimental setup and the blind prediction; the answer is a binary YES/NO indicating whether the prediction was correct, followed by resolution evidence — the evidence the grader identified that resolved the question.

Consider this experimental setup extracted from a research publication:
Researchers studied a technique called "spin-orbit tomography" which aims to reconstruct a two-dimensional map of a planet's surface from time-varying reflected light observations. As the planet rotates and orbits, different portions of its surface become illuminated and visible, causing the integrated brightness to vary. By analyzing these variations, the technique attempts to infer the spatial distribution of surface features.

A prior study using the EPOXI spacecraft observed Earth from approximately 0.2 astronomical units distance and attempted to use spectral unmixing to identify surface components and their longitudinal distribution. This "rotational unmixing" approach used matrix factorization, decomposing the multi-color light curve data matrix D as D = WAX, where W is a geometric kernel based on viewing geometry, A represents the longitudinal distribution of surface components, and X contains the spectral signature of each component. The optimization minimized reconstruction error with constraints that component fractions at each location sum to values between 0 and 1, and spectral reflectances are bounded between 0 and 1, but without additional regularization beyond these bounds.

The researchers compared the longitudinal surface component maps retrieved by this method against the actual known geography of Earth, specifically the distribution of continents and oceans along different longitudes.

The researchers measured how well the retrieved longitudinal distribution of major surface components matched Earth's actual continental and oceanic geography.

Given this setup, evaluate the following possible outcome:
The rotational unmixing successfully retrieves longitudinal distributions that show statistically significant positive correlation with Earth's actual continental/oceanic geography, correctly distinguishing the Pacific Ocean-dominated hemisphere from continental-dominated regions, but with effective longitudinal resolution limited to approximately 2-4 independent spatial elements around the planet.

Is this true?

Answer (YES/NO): NO